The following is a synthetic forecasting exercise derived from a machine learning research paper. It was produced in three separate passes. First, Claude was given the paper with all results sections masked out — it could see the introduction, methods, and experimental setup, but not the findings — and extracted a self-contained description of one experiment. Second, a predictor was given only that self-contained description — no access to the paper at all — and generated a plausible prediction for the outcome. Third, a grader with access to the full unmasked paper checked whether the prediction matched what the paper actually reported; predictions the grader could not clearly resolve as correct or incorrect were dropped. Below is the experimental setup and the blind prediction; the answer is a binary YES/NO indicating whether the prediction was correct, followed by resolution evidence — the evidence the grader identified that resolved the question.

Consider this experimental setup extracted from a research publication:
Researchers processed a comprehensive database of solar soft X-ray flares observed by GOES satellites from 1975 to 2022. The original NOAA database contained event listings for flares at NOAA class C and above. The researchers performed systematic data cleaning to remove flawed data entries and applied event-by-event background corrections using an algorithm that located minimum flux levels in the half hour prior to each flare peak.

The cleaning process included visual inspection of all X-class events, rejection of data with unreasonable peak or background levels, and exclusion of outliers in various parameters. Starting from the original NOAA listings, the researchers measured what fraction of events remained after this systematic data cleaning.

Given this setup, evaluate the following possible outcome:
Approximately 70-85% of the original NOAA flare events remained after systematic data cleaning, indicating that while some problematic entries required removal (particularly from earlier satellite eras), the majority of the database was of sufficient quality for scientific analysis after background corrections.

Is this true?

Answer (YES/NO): NO